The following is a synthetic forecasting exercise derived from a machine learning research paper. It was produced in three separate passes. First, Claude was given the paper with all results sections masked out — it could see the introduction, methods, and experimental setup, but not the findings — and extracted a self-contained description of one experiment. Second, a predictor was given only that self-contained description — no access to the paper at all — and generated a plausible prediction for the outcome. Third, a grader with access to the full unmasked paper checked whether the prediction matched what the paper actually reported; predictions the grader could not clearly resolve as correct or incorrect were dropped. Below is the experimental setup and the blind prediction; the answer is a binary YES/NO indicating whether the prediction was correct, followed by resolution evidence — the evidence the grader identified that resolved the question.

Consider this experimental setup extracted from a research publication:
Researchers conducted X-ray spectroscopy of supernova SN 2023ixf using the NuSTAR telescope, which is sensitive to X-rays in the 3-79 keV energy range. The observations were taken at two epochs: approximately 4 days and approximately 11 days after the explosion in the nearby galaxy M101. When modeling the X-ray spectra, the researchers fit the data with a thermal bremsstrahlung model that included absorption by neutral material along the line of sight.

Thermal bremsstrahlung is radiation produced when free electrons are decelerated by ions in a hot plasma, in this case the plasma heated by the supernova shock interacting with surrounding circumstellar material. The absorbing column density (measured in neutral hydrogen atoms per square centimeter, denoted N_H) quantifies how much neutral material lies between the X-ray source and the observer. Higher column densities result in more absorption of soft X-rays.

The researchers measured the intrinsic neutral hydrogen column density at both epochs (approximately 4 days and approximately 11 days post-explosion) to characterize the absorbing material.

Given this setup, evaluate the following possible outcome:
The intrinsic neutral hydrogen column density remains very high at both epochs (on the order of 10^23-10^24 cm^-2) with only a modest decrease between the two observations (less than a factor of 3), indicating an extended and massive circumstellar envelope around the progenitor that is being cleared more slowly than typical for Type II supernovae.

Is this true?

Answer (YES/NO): NO